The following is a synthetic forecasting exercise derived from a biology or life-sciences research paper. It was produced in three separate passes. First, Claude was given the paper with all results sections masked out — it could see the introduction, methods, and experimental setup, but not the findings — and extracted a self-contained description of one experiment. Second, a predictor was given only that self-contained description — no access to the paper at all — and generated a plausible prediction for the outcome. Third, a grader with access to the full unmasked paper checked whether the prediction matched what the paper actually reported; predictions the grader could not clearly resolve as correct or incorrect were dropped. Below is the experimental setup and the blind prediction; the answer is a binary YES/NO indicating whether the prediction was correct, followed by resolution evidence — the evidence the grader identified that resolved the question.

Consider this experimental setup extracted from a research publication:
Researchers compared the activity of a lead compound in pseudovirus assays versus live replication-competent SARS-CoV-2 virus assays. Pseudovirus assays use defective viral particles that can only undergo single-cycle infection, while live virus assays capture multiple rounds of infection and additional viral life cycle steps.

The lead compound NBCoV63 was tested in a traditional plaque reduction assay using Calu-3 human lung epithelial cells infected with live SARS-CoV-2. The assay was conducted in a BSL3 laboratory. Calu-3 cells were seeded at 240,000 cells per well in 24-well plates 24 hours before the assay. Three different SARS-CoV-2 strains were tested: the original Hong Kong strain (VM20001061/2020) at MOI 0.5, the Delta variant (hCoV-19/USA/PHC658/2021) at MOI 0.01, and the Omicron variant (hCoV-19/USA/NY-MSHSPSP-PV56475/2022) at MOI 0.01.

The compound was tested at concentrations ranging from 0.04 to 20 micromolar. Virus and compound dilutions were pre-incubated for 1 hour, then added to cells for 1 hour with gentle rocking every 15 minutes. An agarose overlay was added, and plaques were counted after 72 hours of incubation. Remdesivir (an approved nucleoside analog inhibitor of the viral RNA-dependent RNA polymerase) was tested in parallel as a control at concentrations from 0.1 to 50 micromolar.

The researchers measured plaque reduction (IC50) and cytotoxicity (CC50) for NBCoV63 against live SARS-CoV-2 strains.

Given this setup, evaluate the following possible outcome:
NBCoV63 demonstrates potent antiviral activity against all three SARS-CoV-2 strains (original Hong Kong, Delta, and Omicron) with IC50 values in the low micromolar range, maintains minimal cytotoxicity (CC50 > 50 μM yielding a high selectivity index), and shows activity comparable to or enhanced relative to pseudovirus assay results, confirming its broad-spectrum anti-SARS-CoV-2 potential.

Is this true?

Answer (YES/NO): NO